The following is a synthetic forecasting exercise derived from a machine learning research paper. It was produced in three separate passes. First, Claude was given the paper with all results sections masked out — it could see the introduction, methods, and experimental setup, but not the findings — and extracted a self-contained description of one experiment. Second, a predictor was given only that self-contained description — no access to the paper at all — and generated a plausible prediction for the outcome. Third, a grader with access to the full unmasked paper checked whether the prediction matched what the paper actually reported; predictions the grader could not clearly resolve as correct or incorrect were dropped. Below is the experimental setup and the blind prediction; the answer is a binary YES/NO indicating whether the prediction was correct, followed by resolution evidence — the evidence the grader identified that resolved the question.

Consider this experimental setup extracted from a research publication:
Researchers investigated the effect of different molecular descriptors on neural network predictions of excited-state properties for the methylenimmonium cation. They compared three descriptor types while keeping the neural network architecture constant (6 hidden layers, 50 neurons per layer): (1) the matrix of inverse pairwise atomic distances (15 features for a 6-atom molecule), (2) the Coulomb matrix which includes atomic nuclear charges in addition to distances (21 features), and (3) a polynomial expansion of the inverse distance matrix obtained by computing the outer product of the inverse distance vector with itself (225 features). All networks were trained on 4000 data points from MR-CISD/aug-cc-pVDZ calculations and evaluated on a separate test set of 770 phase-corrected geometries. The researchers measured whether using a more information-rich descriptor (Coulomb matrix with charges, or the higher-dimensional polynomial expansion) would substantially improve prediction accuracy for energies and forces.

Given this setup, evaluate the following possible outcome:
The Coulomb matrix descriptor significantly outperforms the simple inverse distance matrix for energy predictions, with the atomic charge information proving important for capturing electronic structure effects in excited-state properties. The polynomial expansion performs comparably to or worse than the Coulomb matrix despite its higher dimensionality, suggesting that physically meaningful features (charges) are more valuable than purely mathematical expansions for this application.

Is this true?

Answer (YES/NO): NO